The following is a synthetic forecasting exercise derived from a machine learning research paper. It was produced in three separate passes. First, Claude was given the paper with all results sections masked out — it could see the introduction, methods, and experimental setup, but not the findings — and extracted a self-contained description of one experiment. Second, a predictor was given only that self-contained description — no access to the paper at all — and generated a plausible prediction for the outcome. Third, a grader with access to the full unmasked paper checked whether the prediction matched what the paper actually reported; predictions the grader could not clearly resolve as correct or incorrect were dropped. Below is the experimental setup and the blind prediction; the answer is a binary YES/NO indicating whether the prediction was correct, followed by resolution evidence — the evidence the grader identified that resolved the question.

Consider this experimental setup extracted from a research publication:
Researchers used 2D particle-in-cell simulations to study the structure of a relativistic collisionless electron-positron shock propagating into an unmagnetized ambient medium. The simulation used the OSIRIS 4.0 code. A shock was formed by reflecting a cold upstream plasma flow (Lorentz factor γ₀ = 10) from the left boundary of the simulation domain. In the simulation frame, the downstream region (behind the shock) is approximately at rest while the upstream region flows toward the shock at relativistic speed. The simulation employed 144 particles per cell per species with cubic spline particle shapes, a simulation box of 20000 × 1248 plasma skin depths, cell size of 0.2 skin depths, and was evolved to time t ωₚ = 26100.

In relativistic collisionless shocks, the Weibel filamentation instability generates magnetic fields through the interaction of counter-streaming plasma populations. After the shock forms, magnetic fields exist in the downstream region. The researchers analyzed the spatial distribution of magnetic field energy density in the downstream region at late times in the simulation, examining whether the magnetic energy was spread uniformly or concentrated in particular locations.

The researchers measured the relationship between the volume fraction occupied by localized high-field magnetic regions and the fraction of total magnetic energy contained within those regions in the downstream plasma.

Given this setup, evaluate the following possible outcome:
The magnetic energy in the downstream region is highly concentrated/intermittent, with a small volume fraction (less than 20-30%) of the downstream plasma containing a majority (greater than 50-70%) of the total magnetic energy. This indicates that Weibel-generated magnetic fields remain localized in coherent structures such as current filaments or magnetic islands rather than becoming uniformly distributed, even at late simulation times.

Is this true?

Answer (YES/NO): YES